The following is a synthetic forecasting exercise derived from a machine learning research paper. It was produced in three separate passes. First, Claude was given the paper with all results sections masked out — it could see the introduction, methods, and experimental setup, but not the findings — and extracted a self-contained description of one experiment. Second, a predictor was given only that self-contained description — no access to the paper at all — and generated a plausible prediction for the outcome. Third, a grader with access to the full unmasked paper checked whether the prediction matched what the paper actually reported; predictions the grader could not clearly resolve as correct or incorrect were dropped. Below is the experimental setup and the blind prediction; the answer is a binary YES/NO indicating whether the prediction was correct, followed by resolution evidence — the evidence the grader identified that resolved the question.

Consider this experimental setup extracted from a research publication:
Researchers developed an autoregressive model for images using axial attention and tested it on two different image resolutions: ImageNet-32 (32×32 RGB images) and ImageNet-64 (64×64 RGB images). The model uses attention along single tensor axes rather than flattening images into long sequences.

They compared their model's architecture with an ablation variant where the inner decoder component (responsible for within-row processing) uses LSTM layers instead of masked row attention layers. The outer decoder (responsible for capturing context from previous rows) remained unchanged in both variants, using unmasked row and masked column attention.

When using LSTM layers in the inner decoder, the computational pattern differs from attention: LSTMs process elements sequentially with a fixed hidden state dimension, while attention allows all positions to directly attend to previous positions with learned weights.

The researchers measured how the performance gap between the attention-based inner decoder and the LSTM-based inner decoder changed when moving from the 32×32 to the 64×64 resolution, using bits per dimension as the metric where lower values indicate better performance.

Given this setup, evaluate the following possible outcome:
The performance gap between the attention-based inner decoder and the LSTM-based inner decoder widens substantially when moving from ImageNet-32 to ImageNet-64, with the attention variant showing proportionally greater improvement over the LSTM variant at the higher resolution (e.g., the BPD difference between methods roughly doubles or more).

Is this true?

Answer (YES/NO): YES